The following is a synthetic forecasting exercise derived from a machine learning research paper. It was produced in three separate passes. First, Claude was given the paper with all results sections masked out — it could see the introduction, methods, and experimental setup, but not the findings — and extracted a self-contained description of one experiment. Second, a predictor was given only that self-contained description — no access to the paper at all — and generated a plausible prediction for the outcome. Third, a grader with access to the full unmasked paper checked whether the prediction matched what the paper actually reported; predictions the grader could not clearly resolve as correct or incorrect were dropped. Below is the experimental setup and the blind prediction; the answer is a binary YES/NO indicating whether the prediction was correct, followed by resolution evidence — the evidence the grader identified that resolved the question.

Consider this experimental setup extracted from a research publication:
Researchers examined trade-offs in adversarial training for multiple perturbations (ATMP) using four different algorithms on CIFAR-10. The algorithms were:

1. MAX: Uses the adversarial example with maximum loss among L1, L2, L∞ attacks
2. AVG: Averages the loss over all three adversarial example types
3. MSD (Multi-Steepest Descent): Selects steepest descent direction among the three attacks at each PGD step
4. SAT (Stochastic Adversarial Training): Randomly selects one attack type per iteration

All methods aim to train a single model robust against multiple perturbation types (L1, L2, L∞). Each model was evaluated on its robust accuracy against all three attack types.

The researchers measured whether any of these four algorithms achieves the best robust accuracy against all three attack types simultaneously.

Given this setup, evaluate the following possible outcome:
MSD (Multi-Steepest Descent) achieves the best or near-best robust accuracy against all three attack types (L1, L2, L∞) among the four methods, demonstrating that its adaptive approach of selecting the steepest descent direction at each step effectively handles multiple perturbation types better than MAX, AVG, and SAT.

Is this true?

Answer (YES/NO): NO